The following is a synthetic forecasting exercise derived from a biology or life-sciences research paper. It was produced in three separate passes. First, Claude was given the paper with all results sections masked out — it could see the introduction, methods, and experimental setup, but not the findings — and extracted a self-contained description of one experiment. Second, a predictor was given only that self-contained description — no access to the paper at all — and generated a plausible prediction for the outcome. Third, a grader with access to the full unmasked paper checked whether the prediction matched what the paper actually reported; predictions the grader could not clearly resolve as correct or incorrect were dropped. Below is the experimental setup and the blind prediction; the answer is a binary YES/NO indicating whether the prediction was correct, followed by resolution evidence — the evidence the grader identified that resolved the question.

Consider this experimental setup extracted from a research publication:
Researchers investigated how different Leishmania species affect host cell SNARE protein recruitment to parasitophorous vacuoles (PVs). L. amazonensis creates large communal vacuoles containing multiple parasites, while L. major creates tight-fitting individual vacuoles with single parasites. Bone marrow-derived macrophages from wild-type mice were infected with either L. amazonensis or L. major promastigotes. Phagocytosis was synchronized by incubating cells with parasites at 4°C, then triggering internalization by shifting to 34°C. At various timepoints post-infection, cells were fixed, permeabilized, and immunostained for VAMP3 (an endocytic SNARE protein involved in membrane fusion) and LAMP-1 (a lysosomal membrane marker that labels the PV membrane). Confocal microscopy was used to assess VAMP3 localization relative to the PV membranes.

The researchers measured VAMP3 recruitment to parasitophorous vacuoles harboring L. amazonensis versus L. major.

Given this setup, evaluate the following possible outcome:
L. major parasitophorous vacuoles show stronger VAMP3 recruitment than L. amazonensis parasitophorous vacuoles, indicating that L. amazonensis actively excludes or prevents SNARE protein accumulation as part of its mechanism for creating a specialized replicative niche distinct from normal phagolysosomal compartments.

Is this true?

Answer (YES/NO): NO